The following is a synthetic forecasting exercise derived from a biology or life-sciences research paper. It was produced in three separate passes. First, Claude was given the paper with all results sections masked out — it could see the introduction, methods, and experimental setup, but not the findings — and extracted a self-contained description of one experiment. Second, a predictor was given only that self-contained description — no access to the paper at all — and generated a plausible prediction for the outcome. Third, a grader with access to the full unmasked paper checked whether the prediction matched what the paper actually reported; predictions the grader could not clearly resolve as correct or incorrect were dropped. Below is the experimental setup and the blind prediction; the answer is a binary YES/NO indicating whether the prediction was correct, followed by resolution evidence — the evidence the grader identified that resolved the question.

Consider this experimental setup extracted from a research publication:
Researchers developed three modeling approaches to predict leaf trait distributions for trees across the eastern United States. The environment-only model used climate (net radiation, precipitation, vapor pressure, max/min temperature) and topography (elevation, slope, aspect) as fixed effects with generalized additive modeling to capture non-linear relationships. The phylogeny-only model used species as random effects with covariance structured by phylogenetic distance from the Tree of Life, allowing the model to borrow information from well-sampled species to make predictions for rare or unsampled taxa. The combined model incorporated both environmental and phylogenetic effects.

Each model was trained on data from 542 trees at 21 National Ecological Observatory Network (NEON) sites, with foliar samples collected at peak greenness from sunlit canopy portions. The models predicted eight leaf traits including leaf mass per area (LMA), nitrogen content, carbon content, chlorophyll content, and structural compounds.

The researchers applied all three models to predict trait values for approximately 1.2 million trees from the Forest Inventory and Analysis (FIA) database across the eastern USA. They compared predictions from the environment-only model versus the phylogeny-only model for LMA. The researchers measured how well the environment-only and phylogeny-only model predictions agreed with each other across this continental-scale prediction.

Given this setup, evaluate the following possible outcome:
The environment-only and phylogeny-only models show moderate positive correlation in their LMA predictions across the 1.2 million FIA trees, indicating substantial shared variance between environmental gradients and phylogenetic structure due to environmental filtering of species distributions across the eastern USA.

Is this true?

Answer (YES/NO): NO